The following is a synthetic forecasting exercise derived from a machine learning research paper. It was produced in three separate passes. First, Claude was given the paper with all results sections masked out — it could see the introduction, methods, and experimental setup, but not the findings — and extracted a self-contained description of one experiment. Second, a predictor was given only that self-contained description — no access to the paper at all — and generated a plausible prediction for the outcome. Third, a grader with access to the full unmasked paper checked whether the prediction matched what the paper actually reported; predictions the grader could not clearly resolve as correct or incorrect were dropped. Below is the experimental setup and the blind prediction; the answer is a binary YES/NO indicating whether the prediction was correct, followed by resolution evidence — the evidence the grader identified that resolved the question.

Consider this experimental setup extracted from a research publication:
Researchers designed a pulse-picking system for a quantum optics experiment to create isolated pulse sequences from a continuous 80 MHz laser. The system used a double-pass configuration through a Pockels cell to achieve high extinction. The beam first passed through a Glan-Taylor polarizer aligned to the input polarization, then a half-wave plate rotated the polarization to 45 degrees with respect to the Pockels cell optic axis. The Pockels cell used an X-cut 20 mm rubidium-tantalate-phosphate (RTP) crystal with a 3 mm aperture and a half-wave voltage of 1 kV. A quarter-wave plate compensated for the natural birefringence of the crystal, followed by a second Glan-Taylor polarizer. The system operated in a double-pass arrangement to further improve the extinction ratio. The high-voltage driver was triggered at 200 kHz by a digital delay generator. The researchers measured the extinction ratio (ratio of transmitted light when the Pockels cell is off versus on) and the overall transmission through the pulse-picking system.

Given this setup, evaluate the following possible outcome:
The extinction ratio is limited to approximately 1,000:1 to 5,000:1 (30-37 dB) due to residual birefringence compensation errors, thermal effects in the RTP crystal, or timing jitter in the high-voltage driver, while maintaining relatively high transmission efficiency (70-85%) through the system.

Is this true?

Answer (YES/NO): NO